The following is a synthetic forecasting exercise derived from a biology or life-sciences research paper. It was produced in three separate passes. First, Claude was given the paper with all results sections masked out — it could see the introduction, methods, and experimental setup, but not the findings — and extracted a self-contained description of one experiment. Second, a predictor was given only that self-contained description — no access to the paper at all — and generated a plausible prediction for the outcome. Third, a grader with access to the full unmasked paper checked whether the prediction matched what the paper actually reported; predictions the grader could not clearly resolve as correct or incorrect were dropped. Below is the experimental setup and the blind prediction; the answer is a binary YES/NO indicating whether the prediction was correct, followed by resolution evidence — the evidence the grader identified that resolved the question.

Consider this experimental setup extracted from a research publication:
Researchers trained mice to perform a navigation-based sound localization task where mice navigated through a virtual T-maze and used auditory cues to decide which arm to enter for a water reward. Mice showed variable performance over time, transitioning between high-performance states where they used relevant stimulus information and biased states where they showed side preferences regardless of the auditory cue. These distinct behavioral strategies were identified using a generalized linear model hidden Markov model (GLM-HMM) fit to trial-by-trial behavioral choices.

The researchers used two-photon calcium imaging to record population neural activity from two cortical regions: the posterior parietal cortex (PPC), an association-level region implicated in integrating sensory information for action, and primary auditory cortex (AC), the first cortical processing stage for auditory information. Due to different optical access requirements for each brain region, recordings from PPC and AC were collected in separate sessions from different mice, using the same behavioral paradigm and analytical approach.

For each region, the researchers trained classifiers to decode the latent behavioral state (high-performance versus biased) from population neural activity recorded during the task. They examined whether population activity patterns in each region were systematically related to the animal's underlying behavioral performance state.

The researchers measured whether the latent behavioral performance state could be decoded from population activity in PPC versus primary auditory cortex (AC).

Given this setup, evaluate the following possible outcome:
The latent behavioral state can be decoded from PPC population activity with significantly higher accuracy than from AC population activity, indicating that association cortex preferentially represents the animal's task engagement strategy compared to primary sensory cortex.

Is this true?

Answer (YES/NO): YES